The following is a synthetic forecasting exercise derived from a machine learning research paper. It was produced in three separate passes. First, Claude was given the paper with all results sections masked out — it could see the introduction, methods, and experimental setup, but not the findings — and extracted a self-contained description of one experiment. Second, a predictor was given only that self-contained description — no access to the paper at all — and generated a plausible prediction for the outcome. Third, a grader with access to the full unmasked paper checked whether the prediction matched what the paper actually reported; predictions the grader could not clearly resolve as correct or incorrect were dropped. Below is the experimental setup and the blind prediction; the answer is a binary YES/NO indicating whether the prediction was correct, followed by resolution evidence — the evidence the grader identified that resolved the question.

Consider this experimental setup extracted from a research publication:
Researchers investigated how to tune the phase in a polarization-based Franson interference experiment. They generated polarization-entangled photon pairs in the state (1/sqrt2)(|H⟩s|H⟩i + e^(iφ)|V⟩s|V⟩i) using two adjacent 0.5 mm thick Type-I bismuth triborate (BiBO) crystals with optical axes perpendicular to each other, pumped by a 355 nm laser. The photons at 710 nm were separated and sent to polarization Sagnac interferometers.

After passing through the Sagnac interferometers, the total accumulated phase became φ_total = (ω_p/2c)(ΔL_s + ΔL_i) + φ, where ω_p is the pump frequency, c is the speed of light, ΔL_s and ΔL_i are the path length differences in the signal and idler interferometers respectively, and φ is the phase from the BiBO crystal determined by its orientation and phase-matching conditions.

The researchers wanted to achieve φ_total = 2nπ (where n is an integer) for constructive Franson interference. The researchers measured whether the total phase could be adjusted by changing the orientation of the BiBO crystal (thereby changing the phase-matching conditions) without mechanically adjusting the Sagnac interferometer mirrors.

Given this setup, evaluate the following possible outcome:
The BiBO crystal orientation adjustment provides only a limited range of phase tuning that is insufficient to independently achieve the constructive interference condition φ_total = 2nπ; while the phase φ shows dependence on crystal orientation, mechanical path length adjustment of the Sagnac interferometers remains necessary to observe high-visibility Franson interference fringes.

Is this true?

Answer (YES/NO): NO